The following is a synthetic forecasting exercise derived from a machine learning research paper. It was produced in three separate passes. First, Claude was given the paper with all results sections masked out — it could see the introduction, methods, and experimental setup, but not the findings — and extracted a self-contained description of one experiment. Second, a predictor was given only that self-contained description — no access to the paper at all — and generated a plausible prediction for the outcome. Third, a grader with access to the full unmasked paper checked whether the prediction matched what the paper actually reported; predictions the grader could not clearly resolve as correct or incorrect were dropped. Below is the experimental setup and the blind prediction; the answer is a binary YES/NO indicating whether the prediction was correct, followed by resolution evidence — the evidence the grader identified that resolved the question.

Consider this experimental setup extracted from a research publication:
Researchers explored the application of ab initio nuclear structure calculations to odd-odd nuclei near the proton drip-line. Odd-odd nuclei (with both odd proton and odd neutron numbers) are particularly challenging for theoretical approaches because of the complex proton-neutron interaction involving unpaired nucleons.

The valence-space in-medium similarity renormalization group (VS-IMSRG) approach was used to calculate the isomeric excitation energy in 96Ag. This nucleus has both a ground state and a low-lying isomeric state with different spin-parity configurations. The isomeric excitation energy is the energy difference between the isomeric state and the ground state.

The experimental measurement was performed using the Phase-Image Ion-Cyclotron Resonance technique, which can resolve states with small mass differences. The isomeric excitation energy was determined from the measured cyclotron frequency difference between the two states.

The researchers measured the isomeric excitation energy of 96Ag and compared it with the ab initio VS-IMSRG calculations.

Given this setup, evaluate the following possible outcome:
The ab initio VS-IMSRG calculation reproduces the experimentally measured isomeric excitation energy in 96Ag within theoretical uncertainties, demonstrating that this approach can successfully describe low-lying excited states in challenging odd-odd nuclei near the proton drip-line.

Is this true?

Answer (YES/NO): YES